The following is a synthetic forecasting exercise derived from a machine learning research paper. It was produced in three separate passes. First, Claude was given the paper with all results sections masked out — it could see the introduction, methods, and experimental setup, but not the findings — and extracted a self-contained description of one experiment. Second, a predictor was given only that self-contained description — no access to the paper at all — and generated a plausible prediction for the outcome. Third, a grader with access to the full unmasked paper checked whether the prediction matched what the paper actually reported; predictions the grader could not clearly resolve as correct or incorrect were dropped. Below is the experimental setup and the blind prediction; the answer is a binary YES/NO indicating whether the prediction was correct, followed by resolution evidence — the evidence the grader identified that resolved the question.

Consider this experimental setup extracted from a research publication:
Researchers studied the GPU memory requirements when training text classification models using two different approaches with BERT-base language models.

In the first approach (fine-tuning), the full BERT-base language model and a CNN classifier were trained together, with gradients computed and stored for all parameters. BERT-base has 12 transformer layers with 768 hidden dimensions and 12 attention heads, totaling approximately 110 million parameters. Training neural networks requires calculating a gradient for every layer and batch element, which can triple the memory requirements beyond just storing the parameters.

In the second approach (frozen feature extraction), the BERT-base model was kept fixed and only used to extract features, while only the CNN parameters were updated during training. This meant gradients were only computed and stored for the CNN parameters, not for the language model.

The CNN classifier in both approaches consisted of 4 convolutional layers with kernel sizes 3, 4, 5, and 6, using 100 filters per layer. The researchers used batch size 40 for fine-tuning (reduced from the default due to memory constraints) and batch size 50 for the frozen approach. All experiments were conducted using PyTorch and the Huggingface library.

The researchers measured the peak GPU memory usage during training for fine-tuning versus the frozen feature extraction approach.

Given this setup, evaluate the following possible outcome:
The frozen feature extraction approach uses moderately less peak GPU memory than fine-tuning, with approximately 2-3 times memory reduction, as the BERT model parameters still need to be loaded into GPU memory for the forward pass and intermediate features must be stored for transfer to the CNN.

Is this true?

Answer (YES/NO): NO